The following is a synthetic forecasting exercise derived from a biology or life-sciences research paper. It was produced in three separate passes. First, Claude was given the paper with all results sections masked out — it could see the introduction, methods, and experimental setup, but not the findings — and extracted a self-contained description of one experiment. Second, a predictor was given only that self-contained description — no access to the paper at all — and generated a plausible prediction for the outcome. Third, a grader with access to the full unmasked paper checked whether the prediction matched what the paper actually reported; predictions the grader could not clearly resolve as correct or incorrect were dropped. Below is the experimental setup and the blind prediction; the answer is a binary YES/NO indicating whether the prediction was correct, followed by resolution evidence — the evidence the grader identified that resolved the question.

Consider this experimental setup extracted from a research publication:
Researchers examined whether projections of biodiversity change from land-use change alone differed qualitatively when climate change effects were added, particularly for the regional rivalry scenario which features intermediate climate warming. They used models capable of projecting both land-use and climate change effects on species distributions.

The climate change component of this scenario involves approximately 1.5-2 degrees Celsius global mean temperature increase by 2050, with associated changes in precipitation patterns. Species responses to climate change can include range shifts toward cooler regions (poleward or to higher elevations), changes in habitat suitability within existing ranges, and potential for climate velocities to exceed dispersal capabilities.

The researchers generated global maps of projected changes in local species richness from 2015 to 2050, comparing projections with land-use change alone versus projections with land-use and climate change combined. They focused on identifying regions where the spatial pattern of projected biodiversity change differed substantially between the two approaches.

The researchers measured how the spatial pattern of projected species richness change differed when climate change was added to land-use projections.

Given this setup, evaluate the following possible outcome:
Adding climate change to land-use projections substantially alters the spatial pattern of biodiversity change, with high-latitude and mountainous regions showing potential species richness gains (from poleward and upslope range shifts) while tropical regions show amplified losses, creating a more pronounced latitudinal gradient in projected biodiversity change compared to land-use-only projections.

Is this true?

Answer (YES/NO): NO